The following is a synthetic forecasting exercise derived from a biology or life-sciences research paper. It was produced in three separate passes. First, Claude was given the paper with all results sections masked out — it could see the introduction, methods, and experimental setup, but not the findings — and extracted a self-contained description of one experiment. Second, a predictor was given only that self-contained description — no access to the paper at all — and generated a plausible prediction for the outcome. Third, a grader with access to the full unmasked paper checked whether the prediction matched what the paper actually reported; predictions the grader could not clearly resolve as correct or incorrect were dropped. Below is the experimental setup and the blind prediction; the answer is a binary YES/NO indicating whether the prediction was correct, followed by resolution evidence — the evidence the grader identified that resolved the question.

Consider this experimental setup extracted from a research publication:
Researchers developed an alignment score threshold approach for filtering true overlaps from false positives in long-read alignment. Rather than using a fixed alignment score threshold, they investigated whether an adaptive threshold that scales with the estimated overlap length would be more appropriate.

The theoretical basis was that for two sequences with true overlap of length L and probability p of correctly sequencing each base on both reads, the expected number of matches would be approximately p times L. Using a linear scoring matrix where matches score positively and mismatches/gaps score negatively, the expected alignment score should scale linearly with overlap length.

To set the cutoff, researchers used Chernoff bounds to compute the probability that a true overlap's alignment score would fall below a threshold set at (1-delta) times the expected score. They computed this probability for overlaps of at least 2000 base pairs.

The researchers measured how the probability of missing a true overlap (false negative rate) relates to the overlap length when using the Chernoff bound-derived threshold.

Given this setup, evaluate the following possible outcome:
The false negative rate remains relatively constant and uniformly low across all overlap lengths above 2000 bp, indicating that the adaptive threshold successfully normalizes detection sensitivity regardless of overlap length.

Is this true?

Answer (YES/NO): NO